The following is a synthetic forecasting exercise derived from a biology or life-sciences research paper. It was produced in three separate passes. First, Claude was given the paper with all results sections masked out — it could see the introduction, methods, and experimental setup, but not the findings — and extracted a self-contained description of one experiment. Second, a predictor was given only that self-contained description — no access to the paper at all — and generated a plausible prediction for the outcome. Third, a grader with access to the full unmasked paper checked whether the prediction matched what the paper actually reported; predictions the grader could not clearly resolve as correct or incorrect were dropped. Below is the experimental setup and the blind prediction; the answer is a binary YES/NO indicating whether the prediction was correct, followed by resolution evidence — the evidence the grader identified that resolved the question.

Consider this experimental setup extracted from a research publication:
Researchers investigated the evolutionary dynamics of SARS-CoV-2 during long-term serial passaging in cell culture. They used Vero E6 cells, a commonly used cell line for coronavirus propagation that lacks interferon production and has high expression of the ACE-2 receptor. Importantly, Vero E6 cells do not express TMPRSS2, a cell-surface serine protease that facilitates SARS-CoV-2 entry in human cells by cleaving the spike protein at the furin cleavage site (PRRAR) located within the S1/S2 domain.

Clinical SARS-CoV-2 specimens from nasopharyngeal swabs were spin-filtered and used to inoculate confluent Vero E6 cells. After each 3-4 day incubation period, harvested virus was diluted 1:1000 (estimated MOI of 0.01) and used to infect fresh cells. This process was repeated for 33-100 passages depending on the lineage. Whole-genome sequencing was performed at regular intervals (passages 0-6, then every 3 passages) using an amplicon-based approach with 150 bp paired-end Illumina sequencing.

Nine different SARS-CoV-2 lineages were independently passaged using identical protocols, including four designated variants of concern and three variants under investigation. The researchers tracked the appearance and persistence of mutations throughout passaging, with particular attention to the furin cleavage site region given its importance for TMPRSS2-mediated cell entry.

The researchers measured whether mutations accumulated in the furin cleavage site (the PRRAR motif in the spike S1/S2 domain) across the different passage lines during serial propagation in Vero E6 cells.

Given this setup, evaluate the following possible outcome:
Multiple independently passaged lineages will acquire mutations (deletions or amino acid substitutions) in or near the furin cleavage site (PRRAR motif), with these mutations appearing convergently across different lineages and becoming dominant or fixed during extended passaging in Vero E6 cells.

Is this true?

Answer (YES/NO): YES